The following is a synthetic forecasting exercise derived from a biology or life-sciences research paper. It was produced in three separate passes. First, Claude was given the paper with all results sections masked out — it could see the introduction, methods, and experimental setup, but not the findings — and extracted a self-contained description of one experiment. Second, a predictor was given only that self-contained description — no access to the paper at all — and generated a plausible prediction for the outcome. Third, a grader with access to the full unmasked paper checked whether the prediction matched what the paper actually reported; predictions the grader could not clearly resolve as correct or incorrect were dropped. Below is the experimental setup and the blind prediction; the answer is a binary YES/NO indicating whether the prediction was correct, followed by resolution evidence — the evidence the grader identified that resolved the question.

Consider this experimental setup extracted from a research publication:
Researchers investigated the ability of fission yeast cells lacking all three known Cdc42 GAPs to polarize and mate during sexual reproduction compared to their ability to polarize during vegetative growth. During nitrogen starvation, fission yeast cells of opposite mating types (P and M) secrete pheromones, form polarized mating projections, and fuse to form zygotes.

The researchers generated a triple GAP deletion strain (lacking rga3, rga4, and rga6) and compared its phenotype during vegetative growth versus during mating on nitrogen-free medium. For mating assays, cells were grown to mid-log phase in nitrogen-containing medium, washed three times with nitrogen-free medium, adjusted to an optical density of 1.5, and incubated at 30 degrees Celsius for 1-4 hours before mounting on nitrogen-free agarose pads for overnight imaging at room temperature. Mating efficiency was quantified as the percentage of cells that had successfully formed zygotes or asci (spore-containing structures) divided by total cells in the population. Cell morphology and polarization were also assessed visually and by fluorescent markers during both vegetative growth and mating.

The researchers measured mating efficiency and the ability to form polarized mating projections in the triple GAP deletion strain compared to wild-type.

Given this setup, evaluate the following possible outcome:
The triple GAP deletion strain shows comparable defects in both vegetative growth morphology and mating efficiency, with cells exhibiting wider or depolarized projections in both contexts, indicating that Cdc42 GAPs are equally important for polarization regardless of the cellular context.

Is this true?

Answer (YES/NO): NO